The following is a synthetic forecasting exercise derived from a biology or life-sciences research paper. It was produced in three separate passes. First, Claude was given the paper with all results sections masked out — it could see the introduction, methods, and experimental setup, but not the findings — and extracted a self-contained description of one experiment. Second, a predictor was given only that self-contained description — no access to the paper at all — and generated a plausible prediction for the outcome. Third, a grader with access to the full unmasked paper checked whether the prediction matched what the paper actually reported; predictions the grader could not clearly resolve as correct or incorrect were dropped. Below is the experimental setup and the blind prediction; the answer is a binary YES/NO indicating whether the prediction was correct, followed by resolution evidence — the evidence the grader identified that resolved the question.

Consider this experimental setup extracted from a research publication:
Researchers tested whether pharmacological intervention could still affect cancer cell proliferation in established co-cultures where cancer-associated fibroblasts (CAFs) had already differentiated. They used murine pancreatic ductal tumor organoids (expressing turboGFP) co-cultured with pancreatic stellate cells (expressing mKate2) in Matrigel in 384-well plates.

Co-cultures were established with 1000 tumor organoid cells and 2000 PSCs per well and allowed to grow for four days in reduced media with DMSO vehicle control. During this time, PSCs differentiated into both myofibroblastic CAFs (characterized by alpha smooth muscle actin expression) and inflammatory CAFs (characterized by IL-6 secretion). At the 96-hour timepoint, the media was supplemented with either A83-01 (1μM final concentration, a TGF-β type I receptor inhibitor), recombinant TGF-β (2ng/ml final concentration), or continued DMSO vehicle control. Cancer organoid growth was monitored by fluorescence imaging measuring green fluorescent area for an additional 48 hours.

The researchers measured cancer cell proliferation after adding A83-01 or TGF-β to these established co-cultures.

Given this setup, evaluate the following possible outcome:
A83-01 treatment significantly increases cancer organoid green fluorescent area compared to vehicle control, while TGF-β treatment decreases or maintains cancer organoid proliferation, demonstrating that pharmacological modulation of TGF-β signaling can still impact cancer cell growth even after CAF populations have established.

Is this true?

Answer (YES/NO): YES